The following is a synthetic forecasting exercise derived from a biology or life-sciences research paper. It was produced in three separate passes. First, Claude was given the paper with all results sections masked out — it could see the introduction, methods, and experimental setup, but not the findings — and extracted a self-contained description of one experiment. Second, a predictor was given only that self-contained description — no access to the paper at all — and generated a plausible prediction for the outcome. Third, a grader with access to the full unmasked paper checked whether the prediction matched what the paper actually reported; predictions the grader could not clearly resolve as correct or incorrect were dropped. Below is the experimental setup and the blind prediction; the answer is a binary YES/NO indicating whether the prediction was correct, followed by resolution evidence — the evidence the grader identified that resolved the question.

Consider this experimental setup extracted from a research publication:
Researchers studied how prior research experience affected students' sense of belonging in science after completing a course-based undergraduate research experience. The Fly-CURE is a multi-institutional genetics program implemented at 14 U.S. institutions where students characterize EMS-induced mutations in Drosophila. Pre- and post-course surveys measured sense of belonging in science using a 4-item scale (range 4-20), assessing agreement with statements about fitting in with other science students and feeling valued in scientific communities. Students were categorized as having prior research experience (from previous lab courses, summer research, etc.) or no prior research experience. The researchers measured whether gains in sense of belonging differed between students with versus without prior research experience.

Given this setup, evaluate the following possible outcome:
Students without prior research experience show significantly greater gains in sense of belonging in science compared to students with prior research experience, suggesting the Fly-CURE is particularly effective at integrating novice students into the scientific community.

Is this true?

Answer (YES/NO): NO